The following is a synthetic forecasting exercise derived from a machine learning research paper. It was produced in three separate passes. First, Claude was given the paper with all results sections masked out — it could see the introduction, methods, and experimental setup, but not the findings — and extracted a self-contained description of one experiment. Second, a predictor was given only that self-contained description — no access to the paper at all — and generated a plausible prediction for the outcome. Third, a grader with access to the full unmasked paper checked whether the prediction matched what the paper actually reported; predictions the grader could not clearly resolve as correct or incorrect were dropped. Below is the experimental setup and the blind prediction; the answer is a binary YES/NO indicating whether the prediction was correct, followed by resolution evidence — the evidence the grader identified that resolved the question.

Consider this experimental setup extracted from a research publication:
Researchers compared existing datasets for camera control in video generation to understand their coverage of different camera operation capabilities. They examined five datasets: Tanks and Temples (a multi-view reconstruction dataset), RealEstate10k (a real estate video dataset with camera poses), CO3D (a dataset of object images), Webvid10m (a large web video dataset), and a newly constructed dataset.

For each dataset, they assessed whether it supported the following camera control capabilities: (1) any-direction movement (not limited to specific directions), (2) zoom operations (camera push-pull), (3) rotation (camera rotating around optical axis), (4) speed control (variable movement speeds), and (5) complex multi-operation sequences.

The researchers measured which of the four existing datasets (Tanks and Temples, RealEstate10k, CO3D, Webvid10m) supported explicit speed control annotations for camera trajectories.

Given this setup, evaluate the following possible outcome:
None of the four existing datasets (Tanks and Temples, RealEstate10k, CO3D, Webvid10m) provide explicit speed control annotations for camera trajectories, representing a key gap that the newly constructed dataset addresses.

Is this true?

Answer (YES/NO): YES